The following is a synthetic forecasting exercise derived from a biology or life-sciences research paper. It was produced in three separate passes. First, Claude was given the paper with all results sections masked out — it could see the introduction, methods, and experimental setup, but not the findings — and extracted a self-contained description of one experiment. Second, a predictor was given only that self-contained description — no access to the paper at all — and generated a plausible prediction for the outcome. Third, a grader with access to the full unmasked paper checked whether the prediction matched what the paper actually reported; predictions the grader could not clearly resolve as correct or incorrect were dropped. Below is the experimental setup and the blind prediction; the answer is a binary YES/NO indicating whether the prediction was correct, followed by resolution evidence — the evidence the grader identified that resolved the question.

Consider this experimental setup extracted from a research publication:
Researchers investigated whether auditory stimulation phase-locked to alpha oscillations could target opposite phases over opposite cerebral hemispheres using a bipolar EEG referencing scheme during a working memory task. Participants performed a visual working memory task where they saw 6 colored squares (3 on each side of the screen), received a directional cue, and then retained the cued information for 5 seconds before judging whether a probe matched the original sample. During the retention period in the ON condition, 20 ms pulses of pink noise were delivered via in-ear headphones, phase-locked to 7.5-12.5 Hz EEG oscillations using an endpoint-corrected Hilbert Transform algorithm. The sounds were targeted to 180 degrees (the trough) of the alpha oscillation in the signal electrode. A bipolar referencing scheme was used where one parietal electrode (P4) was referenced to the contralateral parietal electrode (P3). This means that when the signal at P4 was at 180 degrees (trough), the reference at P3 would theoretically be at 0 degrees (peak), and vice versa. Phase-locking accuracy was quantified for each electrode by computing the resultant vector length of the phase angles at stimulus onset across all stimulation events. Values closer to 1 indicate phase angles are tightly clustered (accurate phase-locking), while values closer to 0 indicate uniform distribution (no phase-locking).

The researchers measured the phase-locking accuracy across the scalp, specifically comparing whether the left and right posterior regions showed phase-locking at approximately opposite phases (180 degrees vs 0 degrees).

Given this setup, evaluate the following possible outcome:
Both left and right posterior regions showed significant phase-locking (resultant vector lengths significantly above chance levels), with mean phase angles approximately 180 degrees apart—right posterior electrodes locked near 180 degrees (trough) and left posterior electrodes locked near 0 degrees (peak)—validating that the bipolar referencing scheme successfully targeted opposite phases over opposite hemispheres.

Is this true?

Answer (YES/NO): YES